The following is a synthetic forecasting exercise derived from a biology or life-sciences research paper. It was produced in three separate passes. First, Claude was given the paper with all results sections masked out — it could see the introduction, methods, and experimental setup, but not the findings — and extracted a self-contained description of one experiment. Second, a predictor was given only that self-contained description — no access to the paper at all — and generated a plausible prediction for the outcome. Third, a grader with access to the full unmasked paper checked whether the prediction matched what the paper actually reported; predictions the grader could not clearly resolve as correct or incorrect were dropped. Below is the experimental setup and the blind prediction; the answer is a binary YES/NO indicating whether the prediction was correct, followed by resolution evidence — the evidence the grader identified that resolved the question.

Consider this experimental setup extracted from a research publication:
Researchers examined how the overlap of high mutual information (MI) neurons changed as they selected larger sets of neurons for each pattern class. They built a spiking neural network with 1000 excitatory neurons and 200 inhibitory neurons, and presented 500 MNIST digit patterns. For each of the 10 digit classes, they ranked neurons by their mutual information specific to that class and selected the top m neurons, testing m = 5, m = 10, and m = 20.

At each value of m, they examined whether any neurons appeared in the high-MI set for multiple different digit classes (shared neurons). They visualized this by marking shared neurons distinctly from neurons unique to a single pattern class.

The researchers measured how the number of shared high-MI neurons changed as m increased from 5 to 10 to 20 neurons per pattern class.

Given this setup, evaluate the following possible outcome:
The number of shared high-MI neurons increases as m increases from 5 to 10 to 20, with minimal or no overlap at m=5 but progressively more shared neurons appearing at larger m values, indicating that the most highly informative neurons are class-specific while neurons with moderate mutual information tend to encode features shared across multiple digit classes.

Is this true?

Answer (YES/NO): NO